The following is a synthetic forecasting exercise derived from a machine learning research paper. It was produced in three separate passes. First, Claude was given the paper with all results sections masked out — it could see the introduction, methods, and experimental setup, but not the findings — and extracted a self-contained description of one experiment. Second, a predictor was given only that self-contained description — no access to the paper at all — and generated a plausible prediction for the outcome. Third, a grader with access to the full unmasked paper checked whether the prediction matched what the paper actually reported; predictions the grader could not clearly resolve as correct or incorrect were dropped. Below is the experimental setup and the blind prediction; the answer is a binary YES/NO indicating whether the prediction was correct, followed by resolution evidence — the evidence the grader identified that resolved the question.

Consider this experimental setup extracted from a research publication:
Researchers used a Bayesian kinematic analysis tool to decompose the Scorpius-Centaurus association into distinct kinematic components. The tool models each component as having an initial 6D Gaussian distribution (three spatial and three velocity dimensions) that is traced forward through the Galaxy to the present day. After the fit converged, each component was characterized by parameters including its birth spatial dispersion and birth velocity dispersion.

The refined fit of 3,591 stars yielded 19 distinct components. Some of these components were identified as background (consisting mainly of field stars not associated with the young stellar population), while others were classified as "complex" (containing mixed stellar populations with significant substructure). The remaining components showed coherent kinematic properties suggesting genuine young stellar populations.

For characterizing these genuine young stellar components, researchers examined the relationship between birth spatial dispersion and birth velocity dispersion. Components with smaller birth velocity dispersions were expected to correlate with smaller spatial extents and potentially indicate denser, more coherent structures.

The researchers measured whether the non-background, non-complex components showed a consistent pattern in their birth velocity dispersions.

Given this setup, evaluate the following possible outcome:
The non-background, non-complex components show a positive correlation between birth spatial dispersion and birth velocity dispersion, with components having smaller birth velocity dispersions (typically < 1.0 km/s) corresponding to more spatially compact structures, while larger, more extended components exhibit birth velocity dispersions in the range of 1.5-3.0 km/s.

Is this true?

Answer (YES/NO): NO